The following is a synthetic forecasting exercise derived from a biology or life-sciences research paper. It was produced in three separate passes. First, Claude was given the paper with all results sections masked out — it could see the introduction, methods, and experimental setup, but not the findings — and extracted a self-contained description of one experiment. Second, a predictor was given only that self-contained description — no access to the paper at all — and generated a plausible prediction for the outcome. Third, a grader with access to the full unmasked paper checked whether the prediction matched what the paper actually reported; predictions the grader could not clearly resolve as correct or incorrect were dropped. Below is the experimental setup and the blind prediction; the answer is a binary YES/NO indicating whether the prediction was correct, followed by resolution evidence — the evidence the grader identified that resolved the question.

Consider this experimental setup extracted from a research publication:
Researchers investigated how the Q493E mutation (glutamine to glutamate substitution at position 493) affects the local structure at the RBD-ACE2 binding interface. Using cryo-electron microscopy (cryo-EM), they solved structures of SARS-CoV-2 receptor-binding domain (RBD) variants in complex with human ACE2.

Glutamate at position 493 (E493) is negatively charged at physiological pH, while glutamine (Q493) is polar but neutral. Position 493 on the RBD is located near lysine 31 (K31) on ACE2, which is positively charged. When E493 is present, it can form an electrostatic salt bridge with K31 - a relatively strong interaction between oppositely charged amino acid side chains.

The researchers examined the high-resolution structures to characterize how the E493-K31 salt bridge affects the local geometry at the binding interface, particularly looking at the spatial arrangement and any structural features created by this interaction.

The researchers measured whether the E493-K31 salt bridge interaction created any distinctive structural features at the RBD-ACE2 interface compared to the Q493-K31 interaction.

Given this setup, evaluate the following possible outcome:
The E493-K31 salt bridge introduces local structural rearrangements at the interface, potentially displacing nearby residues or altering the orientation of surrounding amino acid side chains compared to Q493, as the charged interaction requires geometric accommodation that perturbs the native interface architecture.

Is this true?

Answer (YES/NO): YES